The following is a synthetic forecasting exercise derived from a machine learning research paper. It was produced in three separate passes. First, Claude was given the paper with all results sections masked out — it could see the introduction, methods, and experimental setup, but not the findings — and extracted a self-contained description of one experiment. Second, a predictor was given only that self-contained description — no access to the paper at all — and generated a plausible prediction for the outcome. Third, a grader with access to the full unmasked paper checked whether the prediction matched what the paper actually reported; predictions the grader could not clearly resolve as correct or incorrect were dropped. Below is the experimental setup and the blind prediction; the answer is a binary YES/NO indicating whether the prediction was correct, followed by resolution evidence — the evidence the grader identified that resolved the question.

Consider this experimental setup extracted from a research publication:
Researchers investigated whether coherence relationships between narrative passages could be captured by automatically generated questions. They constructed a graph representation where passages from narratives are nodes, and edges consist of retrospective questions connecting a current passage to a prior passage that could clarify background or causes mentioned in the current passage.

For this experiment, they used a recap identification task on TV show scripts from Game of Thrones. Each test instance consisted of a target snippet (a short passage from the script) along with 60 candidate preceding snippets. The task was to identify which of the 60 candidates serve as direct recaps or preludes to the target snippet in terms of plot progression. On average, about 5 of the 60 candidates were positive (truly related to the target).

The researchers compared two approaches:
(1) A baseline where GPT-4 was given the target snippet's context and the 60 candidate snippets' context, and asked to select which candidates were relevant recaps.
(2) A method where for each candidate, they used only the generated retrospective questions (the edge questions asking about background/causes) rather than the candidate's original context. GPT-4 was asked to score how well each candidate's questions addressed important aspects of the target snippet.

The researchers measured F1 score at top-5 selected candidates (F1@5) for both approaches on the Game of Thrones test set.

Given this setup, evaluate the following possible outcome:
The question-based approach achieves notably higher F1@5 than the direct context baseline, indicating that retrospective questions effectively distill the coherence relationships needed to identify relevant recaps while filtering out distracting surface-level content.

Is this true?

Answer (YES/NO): NO